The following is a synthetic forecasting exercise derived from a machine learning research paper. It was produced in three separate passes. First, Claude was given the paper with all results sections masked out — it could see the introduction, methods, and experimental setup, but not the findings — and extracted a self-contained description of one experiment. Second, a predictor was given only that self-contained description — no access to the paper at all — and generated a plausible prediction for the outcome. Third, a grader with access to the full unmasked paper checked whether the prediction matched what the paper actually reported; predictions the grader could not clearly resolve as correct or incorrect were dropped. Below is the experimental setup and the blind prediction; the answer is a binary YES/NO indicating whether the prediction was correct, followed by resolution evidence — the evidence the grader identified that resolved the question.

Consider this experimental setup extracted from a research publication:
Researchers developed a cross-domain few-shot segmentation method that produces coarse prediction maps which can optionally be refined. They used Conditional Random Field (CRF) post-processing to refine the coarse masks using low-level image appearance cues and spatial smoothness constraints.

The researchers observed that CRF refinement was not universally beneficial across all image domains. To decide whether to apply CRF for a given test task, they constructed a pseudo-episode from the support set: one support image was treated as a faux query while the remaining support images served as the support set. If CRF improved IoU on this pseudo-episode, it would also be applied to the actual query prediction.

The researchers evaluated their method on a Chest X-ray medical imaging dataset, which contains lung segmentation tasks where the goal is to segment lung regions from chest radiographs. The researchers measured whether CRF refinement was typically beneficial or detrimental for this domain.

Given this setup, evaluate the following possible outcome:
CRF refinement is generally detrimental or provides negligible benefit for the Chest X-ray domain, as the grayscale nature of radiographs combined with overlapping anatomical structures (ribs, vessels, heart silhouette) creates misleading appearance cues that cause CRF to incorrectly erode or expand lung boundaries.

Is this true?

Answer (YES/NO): YES